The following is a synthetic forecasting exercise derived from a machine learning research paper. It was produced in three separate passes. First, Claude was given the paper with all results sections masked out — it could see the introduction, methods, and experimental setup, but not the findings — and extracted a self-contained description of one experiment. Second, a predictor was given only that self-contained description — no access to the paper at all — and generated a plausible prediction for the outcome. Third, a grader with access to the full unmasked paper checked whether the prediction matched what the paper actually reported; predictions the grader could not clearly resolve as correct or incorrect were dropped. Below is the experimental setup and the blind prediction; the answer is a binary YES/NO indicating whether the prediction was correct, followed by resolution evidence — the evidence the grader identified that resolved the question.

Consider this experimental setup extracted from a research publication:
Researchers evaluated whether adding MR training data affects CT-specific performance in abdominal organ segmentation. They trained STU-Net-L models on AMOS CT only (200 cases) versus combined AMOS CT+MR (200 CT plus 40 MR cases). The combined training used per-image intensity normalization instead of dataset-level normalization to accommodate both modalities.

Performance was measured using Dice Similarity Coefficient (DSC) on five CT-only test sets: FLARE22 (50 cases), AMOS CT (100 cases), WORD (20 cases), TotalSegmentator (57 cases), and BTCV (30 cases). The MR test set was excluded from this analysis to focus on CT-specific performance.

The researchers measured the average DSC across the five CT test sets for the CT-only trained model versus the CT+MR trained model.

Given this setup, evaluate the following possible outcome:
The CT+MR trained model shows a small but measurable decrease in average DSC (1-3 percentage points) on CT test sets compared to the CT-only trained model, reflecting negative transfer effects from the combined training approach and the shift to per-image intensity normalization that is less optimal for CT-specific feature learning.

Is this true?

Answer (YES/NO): NO